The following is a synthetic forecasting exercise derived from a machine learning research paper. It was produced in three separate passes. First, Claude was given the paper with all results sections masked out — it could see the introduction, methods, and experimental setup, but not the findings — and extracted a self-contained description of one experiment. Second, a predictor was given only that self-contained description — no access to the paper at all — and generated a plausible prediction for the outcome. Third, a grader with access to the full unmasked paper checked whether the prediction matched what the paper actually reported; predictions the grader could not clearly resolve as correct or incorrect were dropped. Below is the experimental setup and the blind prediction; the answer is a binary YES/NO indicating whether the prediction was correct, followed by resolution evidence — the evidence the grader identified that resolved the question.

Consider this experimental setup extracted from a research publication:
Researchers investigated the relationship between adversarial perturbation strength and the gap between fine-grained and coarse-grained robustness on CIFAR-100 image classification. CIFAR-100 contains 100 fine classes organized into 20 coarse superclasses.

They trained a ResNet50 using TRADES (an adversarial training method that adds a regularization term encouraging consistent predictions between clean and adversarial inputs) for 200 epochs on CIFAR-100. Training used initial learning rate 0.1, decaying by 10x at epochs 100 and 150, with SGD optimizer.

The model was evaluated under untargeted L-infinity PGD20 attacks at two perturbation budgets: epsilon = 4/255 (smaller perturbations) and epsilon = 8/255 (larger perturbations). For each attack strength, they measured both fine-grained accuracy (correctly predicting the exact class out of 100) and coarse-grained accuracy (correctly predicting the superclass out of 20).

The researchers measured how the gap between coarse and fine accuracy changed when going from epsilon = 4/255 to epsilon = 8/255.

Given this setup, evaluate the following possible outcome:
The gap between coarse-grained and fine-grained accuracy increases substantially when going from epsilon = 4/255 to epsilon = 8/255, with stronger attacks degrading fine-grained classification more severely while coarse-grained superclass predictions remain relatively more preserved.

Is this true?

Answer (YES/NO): NO